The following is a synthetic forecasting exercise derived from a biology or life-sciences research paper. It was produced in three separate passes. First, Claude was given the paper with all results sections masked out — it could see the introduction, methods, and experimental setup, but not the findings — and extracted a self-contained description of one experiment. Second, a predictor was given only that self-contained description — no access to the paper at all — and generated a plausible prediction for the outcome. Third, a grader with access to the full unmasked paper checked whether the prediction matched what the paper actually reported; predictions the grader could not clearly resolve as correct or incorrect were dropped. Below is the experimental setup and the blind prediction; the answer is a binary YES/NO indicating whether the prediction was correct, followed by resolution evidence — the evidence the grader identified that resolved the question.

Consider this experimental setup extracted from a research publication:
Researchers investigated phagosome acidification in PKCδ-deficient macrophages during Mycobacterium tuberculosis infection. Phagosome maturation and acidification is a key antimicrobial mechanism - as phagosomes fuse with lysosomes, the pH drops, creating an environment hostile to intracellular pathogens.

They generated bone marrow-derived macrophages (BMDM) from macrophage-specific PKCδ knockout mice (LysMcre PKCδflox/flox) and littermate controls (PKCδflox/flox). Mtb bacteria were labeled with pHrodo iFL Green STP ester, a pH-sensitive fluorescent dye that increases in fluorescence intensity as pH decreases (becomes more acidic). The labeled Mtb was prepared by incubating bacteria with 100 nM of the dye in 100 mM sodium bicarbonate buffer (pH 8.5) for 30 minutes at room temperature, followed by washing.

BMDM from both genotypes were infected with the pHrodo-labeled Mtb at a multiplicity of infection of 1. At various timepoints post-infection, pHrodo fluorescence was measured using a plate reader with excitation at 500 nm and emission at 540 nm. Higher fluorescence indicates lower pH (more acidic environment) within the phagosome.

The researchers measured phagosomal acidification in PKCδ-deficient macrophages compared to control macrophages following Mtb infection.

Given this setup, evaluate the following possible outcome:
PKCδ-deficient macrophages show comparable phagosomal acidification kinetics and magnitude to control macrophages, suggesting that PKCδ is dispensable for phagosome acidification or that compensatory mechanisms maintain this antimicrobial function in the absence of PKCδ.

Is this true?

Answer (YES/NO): YES